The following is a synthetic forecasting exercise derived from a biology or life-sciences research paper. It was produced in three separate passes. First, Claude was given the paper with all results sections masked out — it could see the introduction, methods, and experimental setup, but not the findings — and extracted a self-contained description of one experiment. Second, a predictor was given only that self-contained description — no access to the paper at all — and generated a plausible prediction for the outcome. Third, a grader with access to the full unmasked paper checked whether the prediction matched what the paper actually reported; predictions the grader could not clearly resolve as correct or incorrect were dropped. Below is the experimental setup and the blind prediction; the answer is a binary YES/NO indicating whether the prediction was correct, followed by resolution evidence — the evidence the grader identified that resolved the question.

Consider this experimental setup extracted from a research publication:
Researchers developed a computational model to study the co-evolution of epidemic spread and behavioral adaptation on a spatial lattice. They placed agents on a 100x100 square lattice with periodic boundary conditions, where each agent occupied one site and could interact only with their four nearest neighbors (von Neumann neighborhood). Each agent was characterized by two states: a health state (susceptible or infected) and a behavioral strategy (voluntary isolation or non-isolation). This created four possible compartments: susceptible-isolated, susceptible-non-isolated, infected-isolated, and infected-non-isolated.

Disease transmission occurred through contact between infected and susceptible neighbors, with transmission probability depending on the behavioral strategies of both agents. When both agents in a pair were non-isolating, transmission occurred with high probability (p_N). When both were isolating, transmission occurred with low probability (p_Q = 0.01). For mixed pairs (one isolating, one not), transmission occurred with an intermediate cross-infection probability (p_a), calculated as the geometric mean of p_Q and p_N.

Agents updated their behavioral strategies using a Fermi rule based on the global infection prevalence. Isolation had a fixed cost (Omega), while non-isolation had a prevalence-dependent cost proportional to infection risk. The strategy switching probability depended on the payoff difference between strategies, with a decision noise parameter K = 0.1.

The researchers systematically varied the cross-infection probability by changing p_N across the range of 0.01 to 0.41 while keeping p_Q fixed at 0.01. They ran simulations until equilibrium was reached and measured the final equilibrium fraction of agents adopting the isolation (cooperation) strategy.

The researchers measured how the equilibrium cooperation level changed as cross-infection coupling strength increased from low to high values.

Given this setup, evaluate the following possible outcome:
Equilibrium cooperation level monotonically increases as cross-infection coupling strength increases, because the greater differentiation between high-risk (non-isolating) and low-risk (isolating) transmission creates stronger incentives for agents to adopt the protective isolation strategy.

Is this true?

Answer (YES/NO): NO